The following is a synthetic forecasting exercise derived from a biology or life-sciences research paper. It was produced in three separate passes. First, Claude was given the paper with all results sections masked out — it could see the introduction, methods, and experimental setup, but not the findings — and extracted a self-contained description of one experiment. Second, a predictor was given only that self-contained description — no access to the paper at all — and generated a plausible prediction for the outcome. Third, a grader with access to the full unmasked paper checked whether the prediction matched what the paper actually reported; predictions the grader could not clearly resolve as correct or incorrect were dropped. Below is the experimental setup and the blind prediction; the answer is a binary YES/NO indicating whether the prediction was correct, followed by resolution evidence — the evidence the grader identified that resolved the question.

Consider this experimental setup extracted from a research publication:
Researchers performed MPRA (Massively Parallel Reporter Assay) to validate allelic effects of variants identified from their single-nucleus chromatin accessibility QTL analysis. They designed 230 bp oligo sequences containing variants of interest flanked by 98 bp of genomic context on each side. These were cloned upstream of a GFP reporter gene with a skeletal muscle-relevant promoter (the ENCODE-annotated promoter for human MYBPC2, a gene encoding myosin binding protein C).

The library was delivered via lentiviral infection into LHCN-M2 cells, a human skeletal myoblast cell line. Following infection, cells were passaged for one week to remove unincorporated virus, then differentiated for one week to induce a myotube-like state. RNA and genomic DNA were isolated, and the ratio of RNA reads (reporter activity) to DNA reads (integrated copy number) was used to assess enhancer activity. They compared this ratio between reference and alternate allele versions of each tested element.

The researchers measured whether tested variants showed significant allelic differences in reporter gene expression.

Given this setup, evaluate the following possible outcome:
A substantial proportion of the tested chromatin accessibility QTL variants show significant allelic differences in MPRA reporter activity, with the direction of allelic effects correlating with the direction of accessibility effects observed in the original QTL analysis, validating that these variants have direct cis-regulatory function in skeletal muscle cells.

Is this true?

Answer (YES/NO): NO